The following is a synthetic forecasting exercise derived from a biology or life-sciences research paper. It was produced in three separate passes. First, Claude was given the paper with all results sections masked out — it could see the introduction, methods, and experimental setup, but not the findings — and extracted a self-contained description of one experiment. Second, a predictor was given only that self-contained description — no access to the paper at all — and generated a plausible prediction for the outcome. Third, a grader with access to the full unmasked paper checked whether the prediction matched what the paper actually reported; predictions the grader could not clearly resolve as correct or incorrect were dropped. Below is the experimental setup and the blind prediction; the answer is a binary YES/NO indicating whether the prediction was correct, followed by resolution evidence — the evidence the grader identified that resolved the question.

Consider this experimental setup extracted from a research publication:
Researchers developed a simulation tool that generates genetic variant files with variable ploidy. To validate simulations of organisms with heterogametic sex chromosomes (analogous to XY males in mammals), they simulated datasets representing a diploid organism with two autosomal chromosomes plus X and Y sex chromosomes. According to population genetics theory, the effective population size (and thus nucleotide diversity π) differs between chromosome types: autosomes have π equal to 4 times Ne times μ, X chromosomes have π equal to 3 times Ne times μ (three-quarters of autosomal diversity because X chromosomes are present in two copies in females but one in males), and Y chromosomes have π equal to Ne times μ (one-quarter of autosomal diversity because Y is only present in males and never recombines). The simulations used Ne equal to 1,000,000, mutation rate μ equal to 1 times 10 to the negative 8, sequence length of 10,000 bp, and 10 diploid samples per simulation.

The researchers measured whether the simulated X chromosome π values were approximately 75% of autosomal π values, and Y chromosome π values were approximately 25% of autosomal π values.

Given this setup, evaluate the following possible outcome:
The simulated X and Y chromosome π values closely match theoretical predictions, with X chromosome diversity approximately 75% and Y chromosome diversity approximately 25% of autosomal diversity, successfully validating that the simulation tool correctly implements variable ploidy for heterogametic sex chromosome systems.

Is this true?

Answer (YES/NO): YES